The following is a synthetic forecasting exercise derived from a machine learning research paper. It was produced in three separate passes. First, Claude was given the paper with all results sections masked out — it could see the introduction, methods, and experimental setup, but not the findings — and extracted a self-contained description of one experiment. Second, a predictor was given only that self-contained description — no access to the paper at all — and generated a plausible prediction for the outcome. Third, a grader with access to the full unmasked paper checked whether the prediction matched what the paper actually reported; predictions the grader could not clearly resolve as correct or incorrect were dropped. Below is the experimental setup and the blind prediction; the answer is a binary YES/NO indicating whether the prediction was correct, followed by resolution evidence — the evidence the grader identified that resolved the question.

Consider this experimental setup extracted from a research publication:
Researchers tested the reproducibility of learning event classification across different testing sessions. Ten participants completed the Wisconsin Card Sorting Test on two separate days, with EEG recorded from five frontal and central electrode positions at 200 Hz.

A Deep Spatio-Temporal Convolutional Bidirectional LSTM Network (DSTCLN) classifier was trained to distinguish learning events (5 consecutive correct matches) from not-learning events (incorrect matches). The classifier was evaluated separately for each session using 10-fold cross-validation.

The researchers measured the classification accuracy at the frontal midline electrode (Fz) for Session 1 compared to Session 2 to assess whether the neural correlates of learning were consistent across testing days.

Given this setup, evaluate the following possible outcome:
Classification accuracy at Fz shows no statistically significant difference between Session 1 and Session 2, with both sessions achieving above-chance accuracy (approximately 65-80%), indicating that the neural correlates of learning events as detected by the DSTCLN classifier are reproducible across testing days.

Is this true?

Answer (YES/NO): NO